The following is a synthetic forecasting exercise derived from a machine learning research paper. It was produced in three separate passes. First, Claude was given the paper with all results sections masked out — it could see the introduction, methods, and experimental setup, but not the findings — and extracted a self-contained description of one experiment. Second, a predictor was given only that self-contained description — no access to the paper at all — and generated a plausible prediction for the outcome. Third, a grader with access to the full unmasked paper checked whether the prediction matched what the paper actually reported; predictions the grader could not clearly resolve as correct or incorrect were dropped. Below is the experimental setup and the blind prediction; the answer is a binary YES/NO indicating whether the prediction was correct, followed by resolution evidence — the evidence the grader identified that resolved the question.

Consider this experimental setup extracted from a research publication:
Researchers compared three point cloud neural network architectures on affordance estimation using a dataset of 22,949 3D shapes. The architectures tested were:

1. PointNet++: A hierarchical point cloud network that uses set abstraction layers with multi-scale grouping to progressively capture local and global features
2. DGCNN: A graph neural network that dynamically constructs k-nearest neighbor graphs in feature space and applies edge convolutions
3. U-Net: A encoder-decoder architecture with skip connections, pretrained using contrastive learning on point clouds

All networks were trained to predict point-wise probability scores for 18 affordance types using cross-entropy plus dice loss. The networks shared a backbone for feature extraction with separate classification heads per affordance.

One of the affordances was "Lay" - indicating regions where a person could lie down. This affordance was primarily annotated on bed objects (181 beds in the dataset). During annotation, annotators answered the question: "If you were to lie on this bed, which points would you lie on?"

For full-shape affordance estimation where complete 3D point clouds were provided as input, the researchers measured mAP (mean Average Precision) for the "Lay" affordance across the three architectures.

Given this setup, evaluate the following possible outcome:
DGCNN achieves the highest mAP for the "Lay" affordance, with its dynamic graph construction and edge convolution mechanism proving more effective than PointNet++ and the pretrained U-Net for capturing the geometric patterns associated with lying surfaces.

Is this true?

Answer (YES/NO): NO